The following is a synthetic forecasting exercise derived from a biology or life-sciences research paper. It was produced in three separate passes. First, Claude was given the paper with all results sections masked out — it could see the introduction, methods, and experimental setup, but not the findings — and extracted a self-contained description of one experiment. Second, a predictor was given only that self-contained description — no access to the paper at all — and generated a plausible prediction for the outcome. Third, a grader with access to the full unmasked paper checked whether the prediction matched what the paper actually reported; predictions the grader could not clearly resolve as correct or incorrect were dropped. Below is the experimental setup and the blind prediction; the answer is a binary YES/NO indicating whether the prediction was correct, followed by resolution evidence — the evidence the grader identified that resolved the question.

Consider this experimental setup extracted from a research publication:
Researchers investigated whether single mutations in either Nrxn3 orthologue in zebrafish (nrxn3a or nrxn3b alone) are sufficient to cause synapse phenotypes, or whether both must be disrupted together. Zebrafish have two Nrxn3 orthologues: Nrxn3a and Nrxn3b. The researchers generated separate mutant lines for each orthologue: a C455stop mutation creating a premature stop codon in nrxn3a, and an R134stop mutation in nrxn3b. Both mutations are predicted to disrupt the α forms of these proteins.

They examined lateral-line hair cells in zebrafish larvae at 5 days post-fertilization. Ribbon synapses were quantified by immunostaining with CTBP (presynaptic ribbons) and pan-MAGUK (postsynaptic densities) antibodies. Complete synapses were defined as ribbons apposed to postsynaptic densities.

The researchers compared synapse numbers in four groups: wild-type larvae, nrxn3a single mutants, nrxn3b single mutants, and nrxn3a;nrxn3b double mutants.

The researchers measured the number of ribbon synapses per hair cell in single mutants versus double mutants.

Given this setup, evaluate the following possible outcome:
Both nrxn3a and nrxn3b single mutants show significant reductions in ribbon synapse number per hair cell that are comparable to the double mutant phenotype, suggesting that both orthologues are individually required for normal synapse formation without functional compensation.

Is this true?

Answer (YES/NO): NO